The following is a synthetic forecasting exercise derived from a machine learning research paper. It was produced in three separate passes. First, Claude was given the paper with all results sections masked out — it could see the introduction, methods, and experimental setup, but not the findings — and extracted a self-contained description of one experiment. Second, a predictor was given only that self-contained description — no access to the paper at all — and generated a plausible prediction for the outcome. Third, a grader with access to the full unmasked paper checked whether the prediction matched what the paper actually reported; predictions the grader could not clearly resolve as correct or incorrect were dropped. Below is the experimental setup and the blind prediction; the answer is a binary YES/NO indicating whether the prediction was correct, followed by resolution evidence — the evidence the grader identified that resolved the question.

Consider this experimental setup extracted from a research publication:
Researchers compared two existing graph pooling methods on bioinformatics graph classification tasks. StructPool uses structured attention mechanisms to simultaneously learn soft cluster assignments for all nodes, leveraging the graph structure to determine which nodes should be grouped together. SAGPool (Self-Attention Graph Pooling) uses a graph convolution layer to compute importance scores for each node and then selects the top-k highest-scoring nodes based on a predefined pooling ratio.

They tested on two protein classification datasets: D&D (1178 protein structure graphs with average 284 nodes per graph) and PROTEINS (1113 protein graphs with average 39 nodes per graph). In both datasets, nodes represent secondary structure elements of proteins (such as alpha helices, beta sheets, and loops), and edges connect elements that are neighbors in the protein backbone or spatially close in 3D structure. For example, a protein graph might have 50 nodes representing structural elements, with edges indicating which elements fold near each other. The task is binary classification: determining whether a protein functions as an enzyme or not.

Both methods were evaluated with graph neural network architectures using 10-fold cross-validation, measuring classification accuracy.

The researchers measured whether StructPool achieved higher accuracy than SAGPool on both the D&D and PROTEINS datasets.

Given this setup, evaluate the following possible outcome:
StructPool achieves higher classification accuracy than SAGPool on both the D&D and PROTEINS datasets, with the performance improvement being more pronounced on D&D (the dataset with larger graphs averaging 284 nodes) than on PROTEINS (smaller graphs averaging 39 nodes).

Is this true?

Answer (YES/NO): YES